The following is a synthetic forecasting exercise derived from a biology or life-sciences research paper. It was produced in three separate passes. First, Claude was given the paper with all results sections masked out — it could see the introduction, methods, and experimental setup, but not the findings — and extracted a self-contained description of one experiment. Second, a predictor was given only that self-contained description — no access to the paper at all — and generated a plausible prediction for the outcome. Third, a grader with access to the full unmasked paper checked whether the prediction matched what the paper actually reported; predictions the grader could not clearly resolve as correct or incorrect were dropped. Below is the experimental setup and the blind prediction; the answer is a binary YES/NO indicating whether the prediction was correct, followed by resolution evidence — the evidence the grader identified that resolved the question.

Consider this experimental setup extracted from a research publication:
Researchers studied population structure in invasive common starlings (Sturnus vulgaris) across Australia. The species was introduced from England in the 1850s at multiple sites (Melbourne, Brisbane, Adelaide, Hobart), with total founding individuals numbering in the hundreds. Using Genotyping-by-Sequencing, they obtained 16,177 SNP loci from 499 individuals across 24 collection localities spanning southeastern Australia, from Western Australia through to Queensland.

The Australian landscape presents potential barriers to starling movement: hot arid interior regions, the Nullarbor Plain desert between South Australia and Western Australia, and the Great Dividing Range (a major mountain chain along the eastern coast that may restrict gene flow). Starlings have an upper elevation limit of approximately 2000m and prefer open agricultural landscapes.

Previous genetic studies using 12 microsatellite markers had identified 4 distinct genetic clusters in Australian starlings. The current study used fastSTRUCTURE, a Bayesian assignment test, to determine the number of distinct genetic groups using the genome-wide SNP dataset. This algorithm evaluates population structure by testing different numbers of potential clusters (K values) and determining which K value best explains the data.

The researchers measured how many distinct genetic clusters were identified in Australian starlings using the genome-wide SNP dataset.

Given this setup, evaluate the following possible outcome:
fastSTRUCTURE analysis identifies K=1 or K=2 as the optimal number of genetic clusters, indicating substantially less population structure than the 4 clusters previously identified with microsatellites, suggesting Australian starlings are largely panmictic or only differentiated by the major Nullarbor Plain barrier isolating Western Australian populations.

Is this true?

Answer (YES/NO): NO